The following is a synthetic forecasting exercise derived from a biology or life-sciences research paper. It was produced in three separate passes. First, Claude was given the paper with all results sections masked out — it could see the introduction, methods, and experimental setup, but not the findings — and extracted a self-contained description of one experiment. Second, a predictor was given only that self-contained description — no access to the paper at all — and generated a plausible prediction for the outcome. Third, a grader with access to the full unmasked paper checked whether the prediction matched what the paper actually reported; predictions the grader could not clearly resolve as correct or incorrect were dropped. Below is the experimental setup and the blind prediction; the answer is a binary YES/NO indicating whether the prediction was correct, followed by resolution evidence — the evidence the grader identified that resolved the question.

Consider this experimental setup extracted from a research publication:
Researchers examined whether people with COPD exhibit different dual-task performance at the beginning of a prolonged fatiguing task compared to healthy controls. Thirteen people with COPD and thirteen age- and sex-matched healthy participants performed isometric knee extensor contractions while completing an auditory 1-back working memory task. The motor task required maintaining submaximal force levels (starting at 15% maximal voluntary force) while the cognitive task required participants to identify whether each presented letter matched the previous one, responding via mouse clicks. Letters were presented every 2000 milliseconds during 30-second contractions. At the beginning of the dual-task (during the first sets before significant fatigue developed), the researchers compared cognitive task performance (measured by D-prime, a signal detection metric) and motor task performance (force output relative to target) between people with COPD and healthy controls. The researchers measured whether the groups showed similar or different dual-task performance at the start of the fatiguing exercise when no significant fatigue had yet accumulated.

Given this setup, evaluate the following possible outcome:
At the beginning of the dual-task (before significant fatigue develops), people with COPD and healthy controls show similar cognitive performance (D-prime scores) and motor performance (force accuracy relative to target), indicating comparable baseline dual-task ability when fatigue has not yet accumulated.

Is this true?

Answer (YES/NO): YES